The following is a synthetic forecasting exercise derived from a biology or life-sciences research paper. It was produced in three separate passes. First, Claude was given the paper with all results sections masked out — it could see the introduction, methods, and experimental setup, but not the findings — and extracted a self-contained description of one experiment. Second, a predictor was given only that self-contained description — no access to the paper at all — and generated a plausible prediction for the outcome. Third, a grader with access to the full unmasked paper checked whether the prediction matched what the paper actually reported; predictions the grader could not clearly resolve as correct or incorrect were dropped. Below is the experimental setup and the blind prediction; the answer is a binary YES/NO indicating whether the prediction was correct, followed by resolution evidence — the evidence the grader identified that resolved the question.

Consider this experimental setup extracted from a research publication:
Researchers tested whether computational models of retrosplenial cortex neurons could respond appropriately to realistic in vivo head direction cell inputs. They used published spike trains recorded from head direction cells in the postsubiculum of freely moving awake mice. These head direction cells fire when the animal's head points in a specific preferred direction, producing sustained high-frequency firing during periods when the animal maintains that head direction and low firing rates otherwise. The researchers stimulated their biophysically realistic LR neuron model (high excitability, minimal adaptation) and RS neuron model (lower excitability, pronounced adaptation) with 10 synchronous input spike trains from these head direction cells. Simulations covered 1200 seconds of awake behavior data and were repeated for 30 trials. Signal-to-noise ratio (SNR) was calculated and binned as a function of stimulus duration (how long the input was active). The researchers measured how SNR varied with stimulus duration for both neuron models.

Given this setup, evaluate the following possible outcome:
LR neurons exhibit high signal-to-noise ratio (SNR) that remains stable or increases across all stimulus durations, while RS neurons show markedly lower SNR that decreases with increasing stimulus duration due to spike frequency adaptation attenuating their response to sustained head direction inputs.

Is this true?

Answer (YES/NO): YES